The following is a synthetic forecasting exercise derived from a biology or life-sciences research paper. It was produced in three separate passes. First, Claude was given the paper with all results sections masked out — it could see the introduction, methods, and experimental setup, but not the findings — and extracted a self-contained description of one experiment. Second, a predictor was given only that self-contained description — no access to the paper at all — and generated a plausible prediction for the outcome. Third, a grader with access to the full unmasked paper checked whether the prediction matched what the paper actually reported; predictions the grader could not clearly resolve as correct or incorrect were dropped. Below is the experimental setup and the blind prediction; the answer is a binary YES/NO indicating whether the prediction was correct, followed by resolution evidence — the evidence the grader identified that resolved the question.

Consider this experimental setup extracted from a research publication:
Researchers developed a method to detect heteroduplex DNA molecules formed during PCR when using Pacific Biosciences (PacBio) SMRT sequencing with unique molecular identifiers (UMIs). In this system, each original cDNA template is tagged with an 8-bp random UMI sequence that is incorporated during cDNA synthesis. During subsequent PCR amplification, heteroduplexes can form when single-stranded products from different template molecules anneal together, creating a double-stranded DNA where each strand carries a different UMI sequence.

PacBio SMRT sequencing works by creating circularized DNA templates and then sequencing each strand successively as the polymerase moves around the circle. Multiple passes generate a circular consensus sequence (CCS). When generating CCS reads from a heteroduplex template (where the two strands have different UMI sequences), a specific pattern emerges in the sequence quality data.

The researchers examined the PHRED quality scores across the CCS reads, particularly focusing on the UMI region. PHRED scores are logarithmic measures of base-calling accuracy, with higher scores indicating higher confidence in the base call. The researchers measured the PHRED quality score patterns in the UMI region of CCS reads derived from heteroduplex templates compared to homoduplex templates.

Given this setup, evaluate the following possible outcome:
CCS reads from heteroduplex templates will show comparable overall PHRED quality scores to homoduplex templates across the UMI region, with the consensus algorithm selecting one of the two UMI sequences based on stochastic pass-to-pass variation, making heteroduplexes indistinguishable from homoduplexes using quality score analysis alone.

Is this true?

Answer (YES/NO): NO